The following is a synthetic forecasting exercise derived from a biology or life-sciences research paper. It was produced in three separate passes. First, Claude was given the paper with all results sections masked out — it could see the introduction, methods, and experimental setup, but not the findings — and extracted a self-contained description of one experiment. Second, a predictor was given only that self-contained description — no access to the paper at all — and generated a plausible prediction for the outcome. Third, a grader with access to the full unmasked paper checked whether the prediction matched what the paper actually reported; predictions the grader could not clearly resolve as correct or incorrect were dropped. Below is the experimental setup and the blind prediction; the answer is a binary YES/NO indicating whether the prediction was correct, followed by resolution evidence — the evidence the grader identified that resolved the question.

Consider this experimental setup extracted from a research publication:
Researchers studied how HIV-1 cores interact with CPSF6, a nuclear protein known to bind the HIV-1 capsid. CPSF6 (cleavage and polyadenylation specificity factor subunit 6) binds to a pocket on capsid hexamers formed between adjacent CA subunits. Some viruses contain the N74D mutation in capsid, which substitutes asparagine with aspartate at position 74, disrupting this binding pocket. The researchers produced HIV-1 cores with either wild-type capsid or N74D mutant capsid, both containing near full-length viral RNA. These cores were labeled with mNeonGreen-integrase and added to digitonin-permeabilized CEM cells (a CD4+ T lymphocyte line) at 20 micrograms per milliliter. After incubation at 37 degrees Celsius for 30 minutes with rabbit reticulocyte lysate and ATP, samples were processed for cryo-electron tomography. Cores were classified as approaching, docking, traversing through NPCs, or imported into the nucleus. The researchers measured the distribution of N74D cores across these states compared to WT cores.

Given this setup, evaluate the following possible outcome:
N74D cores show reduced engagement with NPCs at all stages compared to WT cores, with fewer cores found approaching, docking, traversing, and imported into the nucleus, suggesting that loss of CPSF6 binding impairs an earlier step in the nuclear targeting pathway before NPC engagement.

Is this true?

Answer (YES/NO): NO